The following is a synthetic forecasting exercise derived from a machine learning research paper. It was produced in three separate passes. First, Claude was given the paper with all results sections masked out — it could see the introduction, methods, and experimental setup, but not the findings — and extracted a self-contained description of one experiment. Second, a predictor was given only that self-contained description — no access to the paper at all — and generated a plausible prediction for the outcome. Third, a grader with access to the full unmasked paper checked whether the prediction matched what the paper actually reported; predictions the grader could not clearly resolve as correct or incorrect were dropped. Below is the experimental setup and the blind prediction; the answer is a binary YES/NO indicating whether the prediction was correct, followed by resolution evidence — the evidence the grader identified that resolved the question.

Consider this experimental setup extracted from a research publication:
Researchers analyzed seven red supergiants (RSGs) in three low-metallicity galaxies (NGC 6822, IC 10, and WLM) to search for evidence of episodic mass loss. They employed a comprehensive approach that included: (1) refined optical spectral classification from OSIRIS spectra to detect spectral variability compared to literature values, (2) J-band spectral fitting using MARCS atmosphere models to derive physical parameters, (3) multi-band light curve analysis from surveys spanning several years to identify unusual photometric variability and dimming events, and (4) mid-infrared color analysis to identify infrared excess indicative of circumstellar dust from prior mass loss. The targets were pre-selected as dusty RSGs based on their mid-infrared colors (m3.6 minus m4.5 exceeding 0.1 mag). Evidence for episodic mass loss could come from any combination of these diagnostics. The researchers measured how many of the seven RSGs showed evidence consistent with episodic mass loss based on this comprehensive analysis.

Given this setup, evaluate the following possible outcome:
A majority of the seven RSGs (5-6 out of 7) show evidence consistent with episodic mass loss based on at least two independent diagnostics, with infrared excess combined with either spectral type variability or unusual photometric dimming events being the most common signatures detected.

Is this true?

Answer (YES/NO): NO